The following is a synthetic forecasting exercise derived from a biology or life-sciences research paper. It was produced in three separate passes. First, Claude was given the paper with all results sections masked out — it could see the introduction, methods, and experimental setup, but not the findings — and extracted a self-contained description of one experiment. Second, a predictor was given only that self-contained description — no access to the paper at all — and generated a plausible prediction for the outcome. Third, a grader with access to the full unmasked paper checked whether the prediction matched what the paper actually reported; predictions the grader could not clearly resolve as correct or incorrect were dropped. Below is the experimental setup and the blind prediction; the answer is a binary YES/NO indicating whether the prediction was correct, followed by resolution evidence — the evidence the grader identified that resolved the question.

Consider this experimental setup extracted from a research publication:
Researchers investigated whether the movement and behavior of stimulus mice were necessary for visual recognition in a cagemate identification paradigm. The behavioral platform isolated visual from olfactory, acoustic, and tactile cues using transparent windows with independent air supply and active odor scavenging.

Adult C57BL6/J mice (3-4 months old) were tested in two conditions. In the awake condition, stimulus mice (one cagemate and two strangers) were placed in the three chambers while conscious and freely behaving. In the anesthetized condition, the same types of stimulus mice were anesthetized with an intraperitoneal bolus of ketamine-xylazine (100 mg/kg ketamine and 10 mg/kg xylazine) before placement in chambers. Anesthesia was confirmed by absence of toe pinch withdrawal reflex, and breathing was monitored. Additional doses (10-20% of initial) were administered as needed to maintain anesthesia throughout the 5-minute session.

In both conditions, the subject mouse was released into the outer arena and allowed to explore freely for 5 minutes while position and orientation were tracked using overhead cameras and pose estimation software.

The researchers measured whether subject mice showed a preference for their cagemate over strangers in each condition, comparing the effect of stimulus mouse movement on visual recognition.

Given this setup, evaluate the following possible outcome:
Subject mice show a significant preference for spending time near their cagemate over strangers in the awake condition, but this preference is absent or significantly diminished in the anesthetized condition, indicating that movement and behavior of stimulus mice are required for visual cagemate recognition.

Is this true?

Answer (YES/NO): YES